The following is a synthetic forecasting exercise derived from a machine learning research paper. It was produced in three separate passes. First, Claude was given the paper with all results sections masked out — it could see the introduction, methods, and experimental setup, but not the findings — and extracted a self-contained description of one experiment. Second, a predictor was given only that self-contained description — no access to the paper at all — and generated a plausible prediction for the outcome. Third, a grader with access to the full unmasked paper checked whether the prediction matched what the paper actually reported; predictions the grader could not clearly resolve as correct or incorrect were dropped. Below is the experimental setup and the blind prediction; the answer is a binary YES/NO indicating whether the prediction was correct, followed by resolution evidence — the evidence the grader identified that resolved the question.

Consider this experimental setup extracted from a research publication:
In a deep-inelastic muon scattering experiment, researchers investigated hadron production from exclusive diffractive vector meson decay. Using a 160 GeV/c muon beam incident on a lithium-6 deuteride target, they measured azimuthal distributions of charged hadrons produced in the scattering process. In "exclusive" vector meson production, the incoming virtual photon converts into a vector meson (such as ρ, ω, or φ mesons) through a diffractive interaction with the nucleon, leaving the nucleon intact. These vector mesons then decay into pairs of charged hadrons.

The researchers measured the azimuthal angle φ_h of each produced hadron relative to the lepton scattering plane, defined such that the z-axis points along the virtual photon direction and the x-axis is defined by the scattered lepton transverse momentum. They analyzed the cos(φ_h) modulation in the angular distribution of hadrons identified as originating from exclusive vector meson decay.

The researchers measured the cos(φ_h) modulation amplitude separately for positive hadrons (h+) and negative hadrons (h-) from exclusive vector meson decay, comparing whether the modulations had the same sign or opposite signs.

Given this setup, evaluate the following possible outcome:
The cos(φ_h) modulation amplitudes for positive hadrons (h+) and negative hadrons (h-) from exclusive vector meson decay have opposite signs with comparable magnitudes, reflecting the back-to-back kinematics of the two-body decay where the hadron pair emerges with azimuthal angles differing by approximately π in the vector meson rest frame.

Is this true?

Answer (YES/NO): NO